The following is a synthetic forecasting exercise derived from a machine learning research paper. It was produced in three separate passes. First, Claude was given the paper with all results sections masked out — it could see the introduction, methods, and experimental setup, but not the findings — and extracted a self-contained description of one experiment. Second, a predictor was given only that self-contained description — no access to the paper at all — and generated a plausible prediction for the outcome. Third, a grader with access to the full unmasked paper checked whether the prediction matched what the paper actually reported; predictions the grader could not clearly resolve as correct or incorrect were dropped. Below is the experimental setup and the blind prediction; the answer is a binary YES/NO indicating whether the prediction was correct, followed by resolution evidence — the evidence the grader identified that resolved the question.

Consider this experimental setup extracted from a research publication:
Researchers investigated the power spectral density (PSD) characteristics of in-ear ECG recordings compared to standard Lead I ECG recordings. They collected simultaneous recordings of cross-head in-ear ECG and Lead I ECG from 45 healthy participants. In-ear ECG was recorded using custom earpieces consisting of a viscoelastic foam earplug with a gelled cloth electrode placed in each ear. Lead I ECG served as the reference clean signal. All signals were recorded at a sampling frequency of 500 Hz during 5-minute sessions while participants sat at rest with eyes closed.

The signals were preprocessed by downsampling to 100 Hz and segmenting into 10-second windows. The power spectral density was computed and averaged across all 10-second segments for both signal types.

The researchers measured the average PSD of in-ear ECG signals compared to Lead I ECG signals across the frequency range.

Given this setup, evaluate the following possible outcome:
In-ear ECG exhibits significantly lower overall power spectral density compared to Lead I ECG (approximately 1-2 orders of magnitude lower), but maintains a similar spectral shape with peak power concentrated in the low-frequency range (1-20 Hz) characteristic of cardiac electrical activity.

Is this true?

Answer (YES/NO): NO